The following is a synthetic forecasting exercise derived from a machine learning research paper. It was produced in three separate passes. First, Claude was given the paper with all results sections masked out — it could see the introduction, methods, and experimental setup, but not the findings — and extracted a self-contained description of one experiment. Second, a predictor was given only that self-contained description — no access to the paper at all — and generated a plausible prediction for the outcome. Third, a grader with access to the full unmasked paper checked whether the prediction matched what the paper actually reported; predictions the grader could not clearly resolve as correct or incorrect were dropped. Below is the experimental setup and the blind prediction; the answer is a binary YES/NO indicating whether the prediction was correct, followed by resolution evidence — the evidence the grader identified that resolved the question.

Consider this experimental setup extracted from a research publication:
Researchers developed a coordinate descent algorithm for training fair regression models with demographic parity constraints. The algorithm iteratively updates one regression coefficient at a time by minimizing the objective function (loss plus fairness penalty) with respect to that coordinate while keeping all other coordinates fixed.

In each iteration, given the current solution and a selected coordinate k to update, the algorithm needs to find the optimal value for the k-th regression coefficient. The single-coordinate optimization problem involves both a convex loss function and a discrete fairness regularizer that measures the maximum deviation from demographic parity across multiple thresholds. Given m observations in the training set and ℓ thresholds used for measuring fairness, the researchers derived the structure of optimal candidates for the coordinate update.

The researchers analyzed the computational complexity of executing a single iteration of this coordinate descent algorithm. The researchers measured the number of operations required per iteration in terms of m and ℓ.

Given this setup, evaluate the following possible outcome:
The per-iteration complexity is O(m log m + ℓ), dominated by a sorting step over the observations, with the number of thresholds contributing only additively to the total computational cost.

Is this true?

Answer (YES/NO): NO